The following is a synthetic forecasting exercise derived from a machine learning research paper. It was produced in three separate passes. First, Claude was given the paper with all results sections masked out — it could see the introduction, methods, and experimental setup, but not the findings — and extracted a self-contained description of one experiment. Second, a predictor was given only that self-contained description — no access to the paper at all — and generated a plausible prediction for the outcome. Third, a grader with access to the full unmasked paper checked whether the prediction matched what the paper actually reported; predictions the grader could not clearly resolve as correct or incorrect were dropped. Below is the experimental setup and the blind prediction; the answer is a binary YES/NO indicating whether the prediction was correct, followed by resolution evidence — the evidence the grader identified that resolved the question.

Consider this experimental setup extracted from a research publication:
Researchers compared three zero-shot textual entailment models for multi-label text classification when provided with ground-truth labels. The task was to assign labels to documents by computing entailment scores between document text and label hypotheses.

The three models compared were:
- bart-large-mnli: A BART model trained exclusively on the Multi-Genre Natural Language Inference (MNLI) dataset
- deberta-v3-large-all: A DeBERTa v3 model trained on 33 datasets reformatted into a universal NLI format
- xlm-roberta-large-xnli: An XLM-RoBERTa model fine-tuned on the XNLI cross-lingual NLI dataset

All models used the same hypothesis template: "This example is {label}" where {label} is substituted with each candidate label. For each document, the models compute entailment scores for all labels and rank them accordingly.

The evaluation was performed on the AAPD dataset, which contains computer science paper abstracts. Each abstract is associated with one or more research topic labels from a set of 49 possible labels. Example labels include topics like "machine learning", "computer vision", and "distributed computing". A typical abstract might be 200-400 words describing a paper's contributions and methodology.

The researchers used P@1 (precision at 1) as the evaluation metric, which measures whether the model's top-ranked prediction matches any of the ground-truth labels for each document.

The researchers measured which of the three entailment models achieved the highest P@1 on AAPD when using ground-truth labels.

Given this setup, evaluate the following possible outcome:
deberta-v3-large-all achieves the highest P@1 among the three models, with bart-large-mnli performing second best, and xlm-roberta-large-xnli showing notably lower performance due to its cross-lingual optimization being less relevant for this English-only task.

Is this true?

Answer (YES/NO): YES